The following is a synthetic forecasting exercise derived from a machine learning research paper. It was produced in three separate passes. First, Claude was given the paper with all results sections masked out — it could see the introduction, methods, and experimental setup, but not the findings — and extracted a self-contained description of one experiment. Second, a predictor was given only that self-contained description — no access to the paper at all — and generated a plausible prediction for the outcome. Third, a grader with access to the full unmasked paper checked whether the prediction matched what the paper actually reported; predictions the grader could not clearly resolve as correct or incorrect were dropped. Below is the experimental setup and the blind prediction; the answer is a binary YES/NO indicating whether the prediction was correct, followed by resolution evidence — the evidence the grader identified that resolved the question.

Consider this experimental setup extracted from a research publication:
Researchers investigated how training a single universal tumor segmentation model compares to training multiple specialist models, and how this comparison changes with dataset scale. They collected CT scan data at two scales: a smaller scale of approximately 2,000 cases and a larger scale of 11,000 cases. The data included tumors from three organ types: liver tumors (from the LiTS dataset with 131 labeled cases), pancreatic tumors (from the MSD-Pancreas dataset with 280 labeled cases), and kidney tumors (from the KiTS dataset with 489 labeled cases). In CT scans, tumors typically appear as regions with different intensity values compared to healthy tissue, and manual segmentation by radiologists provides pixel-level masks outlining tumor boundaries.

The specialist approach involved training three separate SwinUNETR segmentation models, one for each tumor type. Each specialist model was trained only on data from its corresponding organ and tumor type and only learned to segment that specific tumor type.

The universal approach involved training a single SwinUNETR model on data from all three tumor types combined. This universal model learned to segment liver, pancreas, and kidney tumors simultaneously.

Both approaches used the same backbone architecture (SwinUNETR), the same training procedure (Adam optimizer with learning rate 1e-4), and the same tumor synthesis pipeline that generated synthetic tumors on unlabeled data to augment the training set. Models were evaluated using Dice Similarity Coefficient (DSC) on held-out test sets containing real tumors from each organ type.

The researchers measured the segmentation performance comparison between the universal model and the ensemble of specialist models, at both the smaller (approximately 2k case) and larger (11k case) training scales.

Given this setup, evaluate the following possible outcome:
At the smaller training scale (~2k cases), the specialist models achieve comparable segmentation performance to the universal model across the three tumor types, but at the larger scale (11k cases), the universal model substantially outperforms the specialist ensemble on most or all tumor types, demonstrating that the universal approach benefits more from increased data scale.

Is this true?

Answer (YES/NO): NO